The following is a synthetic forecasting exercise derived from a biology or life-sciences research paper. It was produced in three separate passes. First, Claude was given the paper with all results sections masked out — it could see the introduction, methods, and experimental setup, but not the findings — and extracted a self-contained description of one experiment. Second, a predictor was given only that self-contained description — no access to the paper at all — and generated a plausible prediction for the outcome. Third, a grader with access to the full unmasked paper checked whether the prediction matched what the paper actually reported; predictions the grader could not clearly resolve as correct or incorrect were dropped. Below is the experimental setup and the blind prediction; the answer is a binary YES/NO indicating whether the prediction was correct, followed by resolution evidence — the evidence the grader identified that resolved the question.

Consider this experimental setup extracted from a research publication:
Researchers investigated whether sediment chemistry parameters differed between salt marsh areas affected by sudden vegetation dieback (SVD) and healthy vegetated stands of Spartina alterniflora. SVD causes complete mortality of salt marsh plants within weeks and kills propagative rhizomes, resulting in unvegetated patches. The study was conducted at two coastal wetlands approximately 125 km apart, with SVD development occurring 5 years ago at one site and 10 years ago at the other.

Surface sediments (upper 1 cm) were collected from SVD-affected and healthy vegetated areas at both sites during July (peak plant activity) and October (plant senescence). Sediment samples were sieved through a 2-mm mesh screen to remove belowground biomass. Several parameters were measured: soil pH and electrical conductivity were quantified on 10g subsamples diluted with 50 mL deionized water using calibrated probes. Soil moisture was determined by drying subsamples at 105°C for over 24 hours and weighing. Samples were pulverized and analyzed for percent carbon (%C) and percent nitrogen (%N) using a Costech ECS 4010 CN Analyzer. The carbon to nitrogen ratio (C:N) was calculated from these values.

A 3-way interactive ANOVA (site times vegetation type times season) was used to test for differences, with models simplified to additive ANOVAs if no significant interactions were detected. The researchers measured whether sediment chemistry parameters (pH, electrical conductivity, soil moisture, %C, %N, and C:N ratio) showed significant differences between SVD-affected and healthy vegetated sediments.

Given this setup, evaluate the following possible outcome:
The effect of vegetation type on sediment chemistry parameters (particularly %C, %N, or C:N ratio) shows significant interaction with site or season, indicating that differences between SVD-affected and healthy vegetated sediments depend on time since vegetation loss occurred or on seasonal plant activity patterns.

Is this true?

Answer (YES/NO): NO